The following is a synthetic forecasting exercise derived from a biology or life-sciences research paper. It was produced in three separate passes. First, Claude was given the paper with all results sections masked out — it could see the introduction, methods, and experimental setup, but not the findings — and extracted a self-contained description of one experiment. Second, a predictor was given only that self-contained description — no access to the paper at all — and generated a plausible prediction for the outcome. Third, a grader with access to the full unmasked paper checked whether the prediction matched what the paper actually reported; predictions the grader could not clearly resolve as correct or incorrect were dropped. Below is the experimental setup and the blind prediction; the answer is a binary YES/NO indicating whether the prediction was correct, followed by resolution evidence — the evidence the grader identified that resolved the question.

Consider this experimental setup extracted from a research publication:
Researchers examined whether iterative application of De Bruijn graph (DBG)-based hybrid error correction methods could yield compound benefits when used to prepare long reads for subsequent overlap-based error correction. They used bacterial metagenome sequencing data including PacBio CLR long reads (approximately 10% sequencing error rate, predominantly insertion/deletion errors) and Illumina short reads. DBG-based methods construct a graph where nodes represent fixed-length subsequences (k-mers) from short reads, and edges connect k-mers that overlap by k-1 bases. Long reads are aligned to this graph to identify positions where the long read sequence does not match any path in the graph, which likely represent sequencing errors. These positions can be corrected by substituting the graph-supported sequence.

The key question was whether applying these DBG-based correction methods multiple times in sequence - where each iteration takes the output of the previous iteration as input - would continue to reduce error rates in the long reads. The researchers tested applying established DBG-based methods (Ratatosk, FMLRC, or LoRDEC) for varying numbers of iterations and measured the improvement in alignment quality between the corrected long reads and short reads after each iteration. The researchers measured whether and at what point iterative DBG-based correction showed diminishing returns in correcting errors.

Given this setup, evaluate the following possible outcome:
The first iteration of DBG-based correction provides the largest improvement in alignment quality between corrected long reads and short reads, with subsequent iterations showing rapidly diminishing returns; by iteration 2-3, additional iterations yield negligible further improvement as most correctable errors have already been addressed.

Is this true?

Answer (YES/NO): NO